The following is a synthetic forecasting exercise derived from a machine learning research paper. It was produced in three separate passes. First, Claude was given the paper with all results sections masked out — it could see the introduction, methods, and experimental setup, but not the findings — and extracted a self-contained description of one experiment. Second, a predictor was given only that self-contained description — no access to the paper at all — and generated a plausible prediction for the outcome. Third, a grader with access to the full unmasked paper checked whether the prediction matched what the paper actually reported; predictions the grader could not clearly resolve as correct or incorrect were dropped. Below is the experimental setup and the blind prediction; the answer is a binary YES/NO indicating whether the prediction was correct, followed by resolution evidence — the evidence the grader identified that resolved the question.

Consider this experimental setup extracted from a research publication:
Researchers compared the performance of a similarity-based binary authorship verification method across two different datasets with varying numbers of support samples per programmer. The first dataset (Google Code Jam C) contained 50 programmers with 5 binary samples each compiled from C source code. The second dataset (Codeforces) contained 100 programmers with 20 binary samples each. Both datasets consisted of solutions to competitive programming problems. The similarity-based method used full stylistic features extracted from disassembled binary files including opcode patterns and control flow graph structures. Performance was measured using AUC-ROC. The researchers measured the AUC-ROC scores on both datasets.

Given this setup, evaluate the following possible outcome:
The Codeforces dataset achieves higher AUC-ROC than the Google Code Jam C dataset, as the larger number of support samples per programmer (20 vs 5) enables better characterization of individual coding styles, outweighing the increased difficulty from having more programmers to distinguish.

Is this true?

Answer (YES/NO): NO